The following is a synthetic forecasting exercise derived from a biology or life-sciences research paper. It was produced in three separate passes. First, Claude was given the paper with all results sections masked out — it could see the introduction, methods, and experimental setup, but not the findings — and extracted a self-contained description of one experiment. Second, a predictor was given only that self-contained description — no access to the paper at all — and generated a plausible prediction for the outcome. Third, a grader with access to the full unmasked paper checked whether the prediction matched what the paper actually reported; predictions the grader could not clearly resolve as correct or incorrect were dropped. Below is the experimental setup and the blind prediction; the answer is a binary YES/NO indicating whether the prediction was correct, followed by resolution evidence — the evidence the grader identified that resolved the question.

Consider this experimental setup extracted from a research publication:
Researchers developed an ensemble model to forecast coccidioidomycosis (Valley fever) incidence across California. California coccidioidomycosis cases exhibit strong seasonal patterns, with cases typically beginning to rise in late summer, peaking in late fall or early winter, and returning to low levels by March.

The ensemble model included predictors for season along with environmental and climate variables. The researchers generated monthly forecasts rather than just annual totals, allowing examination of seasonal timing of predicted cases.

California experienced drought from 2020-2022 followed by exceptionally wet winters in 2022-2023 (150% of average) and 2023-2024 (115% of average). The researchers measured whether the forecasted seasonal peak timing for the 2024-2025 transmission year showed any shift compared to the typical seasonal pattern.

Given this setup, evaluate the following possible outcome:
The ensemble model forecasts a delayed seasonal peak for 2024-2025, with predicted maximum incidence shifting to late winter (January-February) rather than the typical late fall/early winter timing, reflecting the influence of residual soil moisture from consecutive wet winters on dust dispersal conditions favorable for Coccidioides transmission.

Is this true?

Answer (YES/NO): NO